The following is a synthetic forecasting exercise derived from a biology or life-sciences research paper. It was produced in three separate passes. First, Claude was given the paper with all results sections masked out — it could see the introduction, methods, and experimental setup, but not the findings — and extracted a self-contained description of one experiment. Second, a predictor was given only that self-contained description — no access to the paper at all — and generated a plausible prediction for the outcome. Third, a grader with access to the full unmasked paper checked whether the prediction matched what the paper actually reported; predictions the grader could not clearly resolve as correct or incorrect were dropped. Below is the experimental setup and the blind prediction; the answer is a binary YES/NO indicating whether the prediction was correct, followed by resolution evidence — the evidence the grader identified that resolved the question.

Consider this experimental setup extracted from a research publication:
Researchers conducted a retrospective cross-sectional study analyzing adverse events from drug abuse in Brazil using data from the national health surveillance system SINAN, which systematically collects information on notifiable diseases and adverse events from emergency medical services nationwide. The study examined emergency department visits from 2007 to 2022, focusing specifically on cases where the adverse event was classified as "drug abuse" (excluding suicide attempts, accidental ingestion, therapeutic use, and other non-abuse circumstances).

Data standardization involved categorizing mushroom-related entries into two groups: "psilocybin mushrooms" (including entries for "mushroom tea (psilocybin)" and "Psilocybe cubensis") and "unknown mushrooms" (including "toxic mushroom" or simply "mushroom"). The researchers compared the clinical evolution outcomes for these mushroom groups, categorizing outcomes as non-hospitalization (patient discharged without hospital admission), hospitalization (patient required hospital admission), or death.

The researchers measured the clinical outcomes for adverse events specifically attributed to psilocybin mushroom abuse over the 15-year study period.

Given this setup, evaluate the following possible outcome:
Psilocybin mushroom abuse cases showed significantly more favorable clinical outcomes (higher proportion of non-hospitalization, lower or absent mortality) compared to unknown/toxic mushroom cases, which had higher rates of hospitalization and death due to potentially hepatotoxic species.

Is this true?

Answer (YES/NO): NO